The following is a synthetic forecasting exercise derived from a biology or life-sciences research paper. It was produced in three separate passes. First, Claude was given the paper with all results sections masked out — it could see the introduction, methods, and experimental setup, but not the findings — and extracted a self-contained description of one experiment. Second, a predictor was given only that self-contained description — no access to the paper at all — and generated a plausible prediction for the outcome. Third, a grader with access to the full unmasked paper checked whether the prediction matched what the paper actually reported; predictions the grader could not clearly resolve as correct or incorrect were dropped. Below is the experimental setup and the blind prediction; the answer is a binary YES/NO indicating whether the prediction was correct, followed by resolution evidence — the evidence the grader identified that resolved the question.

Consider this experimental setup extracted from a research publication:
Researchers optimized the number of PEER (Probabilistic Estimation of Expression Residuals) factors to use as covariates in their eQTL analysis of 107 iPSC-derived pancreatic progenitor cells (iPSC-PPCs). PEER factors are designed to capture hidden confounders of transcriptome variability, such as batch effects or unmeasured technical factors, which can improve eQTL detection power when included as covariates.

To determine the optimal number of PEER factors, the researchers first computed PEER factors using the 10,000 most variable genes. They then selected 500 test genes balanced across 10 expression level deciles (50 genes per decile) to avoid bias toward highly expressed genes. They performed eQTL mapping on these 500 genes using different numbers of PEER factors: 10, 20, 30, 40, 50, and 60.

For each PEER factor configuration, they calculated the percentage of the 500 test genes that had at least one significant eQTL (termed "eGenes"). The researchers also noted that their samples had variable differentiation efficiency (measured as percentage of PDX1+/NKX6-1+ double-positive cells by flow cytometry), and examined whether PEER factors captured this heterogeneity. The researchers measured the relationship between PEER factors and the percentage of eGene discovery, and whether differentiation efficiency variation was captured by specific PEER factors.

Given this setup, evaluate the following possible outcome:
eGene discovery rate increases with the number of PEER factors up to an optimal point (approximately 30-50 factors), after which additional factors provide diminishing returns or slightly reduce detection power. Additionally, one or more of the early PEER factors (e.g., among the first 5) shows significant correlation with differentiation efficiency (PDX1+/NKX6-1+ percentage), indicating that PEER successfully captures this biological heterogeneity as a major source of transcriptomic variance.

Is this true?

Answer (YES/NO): YES